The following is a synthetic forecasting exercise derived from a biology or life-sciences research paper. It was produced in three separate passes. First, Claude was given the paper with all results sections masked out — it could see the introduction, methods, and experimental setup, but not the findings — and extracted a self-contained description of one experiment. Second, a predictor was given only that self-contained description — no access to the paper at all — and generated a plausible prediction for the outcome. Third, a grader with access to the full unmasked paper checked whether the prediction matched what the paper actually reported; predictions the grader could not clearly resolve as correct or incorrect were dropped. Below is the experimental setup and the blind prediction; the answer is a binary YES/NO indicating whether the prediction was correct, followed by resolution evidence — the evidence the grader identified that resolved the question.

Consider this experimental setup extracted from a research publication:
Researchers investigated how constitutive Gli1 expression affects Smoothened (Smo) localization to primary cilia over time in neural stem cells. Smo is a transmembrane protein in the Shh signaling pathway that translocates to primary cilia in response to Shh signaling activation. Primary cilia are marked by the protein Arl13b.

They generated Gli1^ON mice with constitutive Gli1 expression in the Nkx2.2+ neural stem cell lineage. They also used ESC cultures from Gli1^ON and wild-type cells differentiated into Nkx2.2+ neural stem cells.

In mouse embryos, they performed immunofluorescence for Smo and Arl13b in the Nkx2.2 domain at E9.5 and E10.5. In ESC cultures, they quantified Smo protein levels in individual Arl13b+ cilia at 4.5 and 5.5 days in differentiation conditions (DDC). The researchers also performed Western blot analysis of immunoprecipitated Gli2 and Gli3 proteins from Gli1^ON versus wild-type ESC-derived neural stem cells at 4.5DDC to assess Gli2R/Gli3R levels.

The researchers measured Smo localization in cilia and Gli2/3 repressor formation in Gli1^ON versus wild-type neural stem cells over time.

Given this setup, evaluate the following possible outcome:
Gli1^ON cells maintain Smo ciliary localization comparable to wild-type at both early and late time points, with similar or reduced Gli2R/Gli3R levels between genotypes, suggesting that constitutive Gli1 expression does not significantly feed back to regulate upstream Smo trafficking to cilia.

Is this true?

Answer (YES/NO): NO